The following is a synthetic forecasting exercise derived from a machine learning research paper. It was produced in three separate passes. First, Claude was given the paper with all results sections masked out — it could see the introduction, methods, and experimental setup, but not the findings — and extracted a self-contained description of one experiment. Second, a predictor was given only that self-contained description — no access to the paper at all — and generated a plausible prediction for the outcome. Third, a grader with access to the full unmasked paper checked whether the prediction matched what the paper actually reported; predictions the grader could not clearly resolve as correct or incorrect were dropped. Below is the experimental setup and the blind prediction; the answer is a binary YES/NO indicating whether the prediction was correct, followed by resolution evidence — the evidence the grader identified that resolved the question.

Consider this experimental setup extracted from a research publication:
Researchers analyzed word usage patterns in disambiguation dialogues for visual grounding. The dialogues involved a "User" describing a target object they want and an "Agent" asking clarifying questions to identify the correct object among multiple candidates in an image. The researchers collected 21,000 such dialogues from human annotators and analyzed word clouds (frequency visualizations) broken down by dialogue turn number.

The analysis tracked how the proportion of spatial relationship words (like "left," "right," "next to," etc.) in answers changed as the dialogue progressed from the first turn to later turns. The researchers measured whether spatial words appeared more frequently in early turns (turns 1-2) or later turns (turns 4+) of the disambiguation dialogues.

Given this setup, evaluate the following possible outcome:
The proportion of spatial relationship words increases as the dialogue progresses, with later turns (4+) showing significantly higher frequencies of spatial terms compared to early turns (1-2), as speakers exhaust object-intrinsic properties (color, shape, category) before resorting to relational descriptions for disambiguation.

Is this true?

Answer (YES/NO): NO